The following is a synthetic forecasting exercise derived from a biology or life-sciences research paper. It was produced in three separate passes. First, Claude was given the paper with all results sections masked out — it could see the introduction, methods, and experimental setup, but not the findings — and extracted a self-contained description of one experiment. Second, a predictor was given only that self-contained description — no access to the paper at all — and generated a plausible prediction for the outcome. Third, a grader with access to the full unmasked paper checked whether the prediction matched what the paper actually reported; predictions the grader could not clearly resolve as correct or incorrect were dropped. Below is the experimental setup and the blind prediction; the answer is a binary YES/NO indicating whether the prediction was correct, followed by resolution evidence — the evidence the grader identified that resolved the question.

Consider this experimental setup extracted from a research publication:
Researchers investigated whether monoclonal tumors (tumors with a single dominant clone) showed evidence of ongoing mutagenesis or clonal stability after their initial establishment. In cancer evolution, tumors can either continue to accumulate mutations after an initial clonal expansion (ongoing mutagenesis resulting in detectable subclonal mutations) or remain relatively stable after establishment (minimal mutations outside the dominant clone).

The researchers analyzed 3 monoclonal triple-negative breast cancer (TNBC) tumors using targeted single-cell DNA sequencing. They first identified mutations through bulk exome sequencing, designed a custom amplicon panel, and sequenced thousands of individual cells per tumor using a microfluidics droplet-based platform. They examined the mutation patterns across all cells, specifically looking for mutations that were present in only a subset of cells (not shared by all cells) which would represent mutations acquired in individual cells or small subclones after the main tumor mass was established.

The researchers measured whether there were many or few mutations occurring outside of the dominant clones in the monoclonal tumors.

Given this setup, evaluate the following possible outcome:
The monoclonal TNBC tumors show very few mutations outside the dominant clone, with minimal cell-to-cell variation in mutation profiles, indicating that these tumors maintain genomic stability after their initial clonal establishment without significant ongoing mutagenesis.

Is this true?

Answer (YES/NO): YES